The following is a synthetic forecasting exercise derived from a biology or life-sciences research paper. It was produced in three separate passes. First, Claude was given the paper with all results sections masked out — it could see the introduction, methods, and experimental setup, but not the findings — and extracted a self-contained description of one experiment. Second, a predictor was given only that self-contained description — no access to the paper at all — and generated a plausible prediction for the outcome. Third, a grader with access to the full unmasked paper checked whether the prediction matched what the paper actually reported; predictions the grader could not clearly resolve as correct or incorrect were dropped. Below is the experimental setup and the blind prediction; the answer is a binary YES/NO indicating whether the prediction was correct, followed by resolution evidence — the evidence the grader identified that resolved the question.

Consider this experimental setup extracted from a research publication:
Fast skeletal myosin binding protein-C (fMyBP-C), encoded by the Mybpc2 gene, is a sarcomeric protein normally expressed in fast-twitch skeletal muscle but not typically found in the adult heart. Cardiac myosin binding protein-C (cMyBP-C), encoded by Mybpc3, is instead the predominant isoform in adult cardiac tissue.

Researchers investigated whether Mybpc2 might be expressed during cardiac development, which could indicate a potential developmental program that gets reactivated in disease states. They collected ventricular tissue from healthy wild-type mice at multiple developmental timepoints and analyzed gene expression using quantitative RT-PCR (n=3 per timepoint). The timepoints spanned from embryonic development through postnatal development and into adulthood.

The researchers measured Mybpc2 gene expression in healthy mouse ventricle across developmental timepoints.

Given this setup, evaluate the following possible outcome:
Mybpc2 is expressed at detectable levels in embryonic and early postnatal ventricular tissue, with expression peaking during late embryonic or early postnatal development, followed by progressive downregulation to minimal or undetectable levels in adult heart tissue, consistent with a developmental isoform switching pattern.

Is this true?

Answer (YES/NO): NO